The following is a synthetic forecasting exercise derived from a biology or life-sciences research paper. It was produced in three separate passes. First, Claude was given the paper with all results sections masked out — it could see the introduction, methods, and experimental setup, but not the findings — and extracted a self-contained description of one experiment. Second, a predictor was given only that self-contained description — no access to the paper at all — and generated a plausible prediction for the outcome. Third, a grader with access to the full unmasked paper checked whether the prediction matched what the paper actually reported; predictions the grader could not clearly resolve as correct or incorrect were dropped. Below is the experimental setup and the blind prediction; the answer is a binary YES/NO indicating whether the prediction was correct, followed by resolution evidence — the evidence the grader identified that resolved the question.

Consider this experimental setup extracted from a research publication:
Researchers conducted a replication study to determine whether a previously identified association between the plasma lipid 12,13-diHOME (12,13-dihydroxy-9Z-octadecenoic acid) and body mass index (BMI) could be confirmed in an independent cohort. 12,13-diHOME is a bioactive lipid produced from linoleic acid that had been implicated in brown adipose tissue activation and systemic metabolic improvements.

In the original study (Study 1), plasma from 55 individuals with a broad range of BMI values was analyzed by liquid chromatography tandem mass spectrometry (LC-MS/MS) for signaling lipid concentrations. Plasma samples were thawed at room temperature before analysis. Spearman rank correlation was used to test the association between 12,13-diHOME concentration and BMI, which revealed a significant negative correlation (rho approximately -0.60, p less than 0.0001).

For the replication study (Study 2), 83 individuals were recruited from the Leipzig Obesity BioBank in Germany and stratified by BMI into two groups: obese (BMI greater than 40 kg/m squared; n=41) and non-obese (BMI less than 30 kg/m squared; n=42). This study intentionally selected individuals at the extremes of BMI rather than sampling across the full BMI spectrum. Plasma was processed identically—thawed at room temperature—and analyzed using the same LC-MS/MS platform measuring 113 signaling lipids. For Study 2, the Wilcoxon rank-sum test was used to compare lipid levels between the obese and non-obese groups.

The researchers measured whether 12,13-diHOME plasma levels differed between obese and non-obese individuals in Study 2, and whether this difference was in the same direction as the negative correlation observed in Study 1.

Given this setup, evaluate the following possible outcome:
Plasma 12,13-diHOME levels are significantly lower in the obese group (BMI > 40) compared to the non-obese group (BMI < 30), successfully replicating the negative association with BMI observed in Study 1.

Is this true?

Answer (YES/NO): YES